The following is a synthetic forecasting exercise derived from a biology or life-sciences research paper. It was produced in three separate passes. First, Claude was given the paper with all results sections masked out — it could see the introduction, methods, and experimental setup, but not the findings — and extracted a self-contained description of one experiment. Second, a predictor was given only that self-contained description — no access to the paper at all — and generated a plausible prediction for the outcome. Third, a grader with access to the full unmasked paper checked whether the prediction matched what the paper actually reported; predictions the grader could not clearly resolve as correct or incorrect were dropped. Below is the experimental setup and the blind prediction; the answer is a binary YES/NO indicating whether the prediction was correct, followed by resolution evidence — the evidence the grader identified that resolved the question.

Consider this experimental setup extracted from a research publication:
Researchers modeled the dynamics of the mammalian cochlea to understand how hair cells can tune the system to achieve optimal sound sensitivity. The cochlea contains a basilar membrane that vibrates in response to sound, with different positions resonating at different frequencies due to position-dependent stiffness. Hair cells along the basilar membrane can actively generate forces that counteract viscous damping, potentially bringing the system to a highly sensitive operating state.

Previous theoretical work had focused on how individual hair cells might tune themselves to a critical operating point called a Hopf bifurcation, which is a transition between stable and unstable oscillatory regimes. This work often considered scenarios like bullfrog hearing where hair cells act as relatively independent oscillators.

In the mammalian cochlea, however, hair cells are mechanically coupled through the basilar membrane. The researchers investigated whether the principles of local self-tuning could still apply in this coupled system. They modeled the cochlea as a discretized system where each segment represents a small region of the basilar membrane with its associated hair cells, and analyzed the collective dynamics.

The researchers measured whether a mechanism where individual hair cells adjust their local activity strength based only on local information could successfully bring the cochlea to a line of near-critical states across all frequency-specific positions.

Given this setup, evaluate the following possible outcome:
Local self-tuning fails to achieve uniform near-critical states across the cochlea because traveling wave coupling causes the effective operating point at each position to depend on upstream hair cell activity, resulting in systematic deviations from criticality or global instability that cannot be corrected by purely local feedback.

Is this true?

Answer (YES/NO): NO